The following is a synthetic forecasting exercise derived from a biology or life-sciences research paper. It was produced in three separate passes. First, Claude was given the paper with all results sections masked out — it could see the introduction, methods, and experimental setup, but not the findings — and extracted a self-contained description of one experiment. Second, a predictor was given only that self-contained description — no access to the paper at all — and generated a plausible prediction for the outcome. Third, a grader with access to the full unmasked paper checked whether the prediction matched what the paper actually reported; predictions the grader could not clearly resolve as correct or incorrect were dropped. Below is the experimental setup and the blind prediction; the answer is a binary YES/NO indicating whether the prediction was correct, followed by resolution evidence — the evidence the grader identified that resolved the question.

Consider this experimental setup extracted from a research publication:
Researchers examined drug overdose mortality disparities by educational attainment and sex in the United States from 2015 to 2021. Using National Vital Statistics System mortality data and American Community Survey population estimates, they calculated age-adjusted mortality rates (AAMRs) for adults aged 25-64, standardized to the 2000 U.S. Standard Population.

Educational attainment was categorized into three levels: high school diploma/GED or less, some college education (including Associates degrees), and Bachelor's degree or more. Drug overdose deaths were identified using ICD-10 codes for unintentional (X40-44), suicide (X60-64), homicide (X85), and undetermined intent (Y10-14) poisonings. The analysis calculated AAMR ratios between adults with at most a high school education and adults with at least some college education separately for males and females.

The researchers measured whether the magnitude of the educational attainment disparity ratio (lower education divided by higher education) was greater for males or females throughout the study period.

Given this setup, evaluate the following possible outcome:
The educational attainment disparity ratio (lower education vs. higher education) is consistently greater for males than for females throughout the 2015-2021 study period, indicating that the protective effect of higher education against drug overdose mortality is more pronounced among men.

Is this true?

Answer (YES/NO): YES